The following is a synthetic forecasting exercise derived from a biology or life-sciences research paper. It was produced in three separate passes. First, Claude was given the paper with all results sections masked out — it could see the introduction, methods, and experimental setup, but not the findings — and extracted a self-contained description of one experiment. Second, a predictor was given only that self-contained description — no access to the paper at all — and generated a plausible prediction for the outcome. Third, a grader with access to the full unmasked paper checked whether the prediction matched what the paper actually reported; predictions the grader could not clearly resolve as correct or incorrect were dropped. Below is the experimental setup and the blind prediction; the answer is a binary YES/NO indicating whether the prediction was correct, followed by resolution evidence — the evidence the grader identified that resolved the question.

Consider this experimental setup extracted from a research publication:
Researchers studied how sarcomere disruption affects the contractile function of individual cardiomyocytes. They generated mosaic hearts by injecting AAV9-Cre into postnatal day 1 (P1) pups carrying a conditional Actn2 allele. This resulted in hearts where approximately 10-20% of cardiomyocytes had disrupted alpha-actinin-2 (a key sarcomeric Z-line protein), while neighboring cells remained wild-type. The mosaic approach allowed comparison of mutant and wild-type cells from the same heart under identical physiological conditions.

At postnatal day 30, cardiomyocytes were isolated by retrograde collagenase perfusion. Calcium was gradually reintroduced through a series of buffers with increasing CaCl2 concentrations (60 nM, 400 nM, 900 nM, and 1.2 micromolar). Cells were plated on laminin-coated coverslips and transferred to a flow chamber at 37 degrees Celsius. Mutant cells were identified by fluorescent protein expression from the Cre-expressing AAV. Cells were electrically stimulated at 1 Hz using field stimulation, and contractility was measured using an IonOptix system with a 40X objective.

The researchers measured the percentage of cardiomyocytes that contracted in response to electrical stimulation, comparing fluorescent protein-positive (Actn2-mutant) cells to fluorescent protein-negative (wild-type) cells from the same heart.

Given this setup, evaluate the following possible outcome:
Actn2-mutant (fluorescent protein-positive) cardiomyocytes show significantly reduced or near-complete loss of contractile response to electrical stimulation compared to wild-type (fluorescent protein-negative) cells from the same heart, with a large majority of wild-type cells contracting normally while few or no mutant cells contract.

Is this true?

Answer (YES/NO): YES